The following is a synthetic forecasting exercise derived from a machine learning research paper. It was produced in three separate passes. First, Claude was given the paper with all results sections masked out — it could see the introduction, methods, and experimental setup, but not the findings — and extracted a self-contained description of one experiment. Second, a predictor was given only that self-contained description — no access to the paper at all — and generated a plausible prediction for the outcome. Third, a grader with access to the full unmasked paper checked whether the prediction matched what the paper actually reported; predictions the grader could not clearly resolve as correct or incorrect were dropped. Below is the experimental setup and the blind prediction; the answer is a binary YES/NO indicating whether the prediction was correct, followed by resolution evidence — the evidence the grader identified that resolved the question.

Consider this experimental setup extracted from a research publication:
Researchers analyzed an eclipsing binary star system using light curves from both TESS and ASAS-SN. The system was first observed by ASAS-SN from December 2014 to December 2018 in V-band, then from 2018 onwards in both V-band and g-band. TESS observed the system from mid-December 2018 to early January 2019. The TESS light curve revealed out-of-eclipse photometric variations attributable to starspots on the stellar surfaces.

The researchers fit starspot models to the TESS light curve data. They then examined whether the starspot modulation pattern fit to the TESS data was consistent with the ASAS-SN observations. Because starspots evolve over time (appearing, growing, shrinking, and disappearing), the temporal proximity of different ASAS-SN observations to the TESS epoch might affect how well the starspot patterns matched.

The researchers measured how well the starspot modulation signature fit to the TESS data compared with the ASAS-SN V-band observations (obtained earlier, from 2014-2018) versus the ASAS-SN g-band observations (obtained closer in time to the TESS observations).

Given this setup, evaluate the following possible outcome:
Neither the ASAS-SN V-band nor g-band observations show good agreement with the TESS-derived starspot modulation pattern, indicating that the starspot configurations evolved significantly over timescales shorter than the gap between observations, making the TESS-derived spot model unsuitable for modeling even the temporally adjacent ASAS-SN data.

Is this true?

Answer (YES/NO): NO